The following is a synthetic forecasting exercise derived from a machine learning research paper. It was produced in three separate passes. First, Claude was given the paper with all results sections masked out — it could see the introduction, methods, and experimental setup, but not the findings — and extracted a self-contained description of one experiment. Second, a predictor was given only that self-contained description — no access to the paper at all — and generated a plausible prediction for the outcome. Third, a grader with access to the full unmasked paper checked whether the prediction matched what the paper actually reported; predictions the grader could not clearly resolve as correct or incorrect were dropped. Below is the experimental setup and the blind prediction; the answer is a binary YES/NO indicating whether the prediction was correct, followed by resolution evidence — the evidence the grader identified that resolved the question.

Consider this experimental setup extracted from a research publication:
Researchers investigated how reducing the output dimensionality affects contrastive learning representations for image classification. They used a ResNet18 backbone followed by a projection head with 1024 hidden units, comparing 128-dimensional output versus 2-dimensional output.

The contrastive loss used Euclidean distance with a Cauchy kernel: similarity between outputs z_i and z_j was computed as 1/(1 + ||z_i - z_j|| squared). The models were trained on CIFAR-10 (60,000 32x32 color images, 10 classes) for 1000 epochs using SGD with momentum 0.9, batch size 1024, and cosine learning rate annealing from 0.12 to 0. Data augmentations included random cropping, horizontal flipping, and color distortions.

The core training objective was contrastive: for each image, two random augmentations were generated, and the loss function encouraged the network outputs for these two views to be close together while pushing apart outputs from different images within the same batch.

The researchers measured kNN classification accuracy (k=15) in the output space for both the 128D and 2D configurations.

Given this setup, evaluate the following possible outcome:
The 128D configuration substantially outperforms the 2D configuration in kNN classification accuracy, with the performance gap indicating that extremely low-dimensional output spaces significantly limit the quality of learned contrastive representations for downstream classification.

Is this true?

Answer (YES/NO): YES